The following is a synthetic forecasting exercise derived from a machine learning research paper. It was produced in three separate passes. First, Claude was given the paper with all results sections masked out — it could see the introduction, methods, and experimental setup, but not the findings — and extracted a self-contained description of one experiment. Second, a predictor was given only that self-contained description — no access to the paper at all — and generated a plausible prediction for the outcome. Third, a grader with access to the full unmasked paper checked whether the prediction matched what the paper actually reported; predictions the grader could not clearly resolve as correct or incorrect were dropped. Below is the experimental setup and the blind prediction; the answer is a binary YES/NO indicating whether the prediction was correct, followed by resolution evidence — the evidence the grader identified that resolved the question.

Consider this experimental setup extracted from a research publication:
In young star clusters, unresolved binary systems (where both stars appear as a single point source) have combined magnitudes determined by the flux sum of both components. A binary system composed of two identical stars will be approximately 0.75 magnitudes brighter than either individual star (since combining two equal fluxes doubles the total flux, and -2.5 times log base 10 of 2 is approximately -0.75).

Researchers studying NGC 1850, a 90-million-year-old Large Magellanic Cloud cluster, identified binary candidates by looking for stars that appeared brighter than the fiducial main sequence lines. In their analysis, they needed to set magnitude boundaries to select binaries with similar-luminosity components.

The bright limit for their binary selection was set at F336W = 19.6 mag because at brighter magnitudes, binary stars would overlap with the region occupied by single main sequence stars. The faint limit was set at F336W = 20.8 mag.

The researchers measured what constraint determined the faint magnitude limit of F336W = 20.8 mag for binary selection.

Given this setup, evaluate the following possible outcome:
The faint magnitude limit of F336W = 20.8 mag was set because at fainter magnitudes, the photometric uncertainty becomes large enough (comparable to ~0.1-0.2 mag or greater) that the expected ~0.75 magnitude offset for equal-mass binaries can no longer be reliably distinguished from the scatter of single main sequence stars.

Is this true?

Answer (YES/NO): NO